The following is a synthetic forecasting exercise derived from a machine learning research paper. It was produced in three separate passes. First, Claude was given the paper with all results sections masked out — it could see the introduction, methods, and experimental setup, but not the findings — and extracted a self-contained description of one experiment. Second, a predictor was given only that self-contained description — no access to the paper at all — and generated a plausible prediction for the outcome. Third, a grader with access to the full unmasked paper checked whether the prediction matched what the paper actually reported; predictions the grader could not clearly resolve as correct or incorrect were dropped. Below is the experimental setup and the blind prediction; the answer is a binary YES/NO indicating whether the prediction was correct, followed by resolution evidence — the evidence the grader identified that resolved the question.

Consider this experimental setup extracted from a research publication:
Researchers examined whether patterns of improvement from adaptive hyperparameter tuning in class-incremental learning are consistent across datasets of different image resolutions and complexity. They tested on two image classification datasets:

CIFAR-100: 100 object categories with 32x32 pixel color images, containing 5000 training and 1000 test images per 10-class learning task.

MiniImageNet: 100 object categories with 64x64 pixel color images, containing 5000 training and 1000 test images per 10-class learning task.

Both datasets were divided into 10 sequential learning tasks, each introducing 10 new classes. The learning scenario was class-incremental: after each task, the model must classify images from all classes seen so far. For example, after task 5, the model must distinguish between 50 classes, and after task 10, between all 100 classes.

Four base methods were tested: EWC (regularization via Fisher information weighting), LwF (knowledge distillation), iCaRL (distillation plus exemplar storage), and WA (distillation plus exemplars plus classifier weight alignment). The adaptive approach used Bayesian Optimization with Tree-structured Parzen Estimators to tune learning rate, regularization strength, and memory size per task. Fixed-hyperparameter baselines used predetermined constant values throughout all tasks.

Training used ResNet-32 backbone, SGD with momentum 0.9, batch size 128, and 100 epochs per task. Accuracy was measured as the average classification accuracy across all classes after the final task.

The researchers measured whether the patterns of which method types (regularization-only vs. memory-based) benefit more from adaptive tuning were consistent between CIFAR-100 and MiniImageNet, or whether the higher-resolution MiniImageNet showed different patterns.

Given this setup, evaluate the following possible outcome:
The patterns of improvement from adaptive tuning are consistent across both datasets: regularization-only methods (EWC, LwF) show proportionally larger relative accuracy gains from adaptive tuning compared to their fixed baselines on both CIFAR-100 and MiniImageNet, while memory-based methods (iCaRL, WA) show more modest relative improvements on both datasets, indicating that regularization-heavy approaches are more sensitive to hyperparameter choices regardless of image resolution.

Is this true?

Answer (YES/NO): YES